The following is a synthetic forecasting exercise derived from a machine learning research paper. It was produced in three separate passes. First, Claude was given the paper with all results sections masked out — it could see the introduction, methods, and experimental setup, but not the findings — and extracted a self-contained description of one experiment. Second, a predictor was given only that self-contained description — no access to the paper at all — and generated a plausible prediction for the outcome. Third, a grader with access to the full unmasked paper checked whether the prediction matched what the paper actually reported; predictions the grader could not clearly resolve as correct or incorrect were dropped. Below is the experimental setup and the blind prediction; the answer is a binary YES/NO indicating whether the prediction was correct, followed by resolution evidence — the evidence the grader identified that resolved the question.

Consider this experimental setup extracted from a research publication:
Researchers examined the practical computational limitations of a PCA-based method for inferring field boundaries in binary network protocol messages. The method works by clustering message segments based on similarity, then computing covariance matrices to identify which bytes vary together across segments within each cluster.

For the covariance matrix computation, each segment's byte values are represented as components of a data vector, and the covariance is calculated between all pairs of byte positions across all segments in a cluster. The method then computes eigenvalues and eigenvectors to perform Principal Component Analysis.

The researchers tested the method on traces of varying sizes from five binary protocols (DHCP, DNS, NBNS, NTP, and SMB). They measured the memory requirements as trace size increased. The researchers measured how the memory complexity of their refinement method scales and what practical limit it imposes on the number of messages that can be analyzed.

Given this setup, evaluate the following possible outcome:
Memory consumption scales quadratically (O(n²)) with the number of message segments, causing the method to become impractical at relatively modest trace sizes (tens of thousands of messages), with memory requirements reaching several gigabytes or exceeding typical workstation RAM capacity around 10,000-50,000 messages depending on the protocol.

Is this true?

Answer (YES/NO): NO